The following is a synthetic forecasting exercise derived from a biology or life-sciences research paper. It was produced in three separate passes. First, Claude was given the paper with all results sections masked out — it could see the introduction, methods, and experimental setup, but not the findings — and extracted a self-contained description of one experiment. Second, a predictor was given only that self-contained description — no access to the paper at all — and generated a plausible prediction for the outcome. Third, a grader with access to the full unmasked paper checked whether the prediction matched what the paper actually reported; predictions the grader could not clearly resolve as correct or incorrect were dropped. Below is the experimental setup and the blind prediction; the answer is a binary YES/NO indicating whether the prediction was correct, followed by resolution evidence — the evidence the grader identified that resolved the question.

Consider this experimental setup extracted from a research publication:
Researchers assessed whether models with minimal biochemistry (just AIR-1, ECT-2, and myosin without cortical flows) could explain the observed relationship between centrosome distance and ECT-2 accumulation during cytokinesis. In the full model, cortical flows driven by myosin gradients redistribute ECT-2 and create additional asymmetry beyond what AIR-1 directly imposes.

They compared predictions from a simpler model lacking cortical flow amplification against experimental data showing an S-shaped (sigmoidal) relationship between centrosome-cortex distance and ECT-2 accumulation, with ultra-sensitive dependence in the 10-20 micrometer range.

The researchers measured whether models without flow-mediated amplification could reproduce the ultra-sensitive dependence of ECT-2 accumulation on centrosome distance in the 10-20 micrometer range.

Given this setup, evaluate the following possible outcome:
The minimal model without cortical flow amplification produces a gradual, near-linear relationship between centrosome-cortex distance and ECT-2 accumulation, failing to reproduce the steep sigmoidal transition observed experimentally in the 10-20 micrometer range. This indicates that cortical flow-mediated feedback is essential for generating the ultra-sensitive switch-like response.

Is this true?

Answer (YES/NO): YES